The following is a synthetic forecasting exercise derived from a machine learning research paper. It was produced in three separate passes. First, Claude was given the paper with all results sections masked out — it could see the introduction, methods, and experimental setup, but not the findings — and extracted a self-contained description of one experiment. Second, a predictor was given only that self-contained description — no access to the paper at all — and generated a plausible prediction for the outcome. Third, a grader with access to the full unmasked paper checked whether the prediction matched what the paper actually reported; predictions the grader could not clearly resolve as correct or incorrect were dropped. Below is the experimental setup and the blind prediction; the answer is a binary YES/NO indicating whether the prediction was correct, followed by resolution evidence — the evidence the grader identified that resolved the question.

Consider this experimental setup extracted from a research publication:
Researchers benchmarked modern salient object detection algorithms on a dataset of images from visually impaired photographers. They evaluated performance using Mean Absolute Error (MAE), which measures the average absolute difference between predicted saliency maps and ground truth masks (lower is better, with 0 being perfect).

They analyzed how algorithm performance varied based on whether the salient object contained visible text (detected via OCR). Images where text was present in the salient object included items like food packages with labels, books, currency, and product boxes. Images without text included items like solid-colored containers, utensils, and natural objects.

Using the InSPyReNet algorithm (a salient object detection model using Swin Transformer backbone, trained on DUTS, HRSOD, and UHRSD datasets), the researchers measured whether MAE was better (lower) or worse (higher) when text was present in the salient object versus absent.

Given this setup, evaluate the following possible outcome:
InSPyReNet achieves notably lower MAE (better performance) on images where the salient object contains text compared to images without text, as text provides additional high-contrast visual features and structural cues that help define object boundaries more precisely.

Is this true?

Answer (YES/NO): YES